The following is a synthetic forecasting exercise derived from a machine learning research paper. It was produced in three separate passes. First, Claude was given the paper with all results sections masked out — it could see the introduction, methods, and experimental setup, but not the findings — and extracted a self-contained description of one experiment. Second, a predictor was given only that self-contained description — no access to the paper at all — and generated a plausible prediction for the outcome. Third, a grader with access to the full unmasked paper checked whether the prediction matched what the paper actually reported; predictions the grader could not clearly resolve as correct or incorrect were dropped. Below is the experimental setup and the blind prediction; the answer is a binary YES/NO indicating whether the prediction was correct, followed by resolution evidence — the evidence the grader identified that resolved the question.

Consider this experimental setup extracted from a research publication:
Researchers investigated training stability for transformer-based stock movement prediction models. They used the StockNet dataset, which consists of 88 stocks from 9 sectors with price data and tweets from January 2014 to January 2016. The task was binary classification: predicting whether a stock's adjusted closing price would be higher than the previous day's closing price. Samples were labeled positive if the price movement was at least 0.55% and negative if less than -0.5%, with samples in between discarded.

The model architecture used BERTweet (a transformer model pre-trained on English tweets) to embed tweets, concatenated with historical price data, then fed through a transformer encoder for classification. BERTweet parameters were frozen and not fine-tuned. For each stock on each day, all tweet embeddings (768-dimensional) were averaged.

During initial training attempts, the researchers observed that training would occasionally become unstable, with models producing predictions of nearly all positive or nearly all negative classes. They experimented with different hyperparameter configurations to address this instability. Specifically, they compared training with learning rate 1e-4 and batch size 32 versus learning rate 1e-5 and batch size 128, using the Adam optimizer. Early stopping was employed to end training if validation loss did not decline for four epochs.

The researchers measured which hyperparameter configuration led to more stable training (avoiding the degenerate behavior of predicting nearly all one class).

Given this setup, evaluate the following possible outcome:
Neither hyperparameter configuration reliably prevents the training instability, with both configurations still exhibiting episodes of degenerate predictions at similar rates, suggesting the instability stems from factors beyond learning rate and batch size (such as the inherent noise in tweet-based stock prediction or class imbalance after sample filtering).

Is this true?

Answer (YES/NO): NO